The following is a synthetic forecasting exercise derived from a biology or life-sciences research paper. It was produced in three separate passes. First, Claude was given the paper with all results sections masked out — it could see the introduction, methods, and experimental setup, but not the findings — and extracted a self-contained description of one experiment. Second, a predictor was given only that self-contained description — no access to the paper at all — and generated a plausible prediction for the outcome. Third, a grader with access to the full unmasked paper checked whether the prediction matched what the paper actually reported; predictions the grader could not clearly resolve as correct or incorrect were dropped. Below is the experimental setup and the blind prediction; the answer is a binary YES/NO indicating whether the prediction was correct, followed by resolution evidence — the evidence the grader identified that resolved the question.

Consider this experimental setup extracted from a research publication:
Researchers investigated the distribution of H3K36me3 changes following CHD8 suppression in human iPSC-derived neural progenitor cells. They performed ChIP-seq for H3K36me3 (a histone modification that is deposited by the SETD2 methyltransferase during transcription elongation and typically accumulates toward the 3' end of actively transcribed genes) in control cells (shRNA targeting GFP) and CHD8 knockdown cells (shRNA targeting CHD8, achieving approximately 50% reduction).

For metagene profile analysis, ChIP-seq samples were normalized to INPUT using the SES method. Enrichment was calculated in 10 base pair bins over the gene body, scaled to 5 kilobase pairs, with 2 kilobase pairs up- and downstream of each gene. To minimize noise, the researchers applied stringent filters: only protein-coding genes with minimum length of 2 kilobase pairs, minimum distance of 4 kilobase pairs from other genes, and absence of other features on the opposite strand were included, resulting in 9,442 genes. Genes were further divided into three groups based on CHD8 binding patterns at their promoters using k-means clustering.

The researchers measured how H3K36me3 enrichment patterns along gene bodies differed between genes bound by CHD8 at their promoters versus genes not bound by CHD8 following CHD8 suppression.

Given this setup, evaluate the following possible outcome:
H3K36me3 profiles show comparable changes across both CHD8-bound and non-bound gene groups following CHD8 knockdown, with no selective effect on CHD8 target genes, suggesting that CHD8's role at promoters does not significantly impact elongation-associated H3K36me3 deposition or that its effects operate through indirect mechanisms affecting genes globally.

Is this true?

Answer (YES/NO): NO